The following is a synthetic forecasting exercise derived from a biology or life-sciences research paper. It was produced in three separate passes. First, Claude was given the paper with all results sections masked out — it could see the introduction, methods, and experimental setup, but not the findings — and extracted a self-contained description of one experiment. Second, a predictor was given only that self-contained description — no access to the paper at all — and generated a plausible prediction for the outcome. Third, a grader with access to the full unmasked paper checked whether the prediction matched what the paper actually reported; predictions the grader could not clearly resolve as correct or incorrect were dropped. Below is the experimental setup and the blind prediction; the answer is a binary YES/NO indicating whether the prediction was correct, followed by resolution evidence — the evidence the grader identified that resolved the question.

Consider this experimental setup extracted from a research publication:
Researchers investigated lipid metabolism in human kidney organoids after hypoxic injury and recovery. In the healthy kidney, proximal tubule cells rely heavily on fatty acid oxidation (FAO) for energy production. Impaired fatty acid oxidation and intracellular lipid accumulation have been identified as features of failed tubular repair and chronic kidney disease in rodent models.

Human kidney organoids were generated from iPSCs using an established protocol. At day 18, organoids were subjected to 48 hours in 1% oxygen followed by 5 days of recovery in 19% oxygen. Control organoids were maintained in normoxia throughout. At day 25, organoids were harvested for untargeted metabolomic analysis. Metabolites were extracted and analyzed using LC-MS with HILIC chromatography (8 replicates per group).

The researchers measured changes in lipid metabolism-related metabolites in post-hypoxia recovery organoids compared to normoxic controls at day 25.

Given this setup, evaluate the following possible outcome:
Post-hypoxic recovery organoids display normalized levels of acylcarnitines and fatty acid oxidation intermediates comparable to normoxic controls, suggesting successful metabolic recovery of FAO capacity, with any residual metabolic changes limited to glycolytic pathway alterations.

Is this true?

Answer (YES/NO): NO